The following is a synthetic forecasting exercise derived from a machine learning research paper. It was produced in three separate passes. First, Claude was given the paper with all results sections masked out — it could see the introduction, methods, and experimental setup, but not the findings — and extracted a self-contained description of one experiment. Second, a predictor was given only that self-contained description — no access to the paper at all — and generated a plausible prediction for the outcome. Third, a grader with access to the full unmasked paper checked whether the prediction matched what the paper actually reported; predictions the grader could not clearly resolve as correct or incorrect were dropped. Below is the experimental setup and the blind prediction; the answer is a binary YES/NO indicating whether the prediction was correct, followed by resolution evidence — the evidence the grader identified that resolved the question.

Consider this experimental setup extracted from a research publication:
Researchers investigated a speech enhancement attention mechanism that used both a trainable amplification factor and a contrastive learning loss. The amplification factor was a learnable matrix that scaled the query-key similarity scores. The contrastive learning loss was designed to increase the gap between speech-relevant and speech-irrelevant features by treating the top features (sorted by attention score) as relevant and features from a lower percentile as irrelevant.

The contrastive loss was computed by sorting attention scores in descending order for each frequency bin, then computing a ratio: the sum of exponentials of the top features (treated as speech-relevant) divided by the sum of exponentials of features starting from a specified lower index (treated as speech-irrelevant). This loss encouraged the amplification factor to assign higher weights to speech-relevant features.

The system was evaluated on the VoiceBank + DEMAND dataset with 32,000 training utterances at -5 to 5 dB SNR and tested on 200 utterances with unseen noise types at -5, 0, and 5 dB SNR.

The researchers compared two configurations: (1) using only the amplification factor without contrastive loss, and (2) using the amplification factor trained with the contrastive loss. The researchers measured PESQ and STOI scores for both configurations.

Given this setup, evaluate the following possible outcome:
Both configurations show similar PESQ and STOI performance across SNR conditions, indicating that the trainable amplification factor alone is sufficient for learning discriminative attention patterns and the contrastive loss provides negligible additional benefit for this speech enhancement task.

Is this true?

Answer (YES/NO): NO